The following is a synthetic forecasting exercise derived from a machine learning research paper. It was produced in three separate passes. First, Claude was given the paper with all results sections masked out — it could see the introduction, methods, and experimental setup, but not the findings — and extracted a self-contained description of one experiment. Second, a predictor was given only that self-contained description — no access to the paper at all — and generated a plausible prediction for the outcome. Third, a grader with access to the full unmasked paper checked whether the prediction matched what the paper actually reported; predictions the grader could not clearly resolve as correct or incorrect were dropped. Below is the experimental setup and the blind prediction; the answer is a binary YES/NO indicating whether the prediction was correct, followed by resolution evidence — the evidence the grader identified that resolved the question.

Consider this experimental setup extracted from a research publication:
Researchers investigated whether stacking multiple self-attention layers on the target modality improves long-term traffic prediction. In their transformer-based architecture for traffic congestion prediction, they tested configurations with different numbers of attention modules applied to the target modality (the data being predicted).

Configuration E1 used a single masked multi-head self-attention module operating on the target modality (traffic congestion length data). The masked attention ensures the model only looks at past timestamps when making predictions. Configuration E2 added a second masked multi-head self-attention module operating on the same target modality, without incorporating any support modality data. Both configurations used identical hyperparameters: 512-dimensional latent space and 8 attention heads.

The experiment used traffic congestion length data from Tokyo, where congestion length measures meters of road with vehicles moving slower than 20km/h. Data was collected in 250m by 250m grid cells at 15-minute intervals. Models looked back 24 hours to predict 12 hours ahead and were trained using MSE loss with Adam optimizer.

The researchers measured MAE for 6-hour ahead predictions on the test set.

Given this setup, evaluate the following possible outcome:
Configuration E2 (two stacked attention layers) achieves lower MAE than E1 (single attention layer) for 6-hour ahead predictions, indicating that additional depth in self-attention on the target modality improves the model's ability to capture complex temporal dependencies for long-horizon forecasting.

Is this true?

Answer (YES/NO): YES